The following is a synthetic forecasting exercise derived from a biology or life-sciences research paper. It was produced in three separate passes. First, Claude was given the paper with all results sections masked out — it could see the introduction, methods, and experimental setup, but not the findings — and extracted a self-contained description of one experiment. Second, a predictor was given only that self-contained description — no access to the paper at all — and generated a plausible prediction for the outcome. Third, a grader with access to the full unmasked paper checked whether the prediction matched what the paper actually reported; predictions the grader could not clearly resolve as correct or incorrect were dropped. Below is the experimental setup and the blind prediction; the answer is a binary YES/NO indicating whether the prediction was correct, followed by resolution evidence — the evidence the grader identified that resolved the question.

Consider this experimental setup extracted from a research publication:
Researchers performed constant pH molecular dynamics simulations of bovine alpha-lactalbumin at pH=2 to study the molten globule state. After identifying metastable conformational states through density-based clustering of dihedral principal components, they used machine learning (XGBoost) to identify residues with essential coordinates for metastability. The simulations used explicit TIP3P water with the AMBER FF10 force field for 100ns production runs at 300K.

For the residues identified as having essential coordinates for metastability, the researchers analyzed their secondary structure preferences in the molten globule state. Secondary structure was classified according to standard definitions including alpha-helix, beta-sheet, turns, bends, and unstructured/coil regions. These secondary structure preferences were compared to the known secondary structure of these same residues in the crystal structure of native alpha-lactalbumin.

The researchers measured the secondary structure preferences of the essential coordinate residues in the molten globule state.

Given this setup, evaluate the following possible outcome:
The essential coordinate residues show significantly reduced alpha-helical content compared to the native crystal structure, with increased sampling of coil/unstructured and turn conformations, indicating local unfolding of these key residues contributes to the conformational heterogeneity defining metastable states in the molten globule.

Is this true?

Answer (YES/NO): YES